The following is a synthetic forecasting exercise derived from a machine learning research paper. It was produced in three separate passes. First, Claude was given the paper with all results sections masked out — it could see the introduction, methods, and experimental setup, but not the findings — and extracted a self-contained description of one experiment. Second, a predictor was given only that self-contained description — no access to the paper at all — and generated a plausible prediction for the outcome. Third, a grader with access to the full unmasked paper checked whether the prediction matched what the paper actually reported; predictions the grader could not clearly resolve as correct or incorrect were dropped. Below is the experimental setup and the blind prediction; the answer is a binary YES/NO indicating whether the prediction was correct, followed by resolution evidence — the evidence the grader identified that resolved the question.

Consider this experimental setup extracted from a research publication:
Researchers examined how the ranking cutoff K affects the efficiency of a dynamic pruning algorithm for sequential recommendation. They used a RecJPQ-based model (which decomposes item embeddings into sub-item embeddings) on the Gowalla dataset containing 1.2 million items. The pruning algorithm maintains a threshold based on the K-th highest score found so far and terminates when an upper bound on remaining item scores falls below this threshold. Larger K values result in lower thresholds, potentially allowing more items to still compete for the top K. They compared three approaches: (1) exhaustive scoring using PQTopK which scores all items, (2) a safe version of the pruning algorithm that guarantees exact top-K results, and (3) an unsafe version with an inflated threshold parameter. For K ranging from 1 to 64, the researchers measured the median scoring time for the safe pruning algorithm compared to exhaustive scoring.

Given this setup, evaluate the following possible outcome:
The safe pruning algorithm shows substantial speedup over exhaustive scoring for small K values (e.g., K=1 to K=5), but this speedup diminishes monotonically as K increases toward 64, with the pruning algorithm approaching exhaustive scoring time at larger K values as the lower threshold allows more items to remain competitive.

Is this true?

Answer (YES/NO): NO